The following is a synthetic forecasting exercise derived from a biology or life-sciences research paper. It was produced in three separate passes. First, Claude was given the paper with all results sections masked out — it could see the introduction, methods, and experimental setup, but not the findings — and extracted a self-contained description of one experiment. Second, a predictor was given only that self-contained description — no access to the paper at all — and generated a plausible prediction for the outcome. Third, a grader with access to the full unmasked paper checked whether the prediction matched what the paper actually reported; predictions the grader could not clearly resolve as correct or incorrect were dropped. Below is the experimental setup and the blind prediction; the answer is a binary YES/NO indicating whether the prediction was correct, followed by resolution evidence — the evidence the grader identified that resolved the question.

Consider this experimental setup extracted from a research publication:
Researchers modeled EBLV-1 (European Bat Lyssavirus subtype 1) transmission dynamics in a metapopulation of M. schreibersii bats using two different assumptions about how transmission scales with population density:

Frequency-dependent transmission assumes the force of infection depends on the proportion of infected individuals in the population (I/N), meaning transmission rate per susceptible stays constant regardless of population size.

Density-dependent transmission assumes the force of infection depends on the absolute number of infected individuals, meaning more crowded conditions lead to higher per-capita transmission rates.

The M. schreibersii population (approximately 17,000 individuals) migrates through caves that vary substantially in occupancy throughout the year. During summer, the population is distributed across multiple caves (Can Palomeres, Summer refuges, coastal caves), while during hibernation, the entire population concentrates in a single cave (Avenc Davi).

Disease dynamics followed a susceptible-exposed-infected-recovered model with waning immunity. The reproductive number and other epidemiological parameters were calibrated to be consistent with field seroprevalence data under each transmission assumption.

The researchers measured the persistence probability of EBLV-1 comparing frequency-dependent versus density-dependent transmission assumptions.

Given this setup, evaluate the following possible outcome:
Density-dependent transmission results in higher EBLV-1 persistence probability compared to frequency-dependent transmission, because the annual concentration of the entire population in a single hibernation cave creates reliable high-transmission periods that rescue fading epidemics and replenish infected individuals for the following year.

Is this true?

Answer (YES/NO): NO